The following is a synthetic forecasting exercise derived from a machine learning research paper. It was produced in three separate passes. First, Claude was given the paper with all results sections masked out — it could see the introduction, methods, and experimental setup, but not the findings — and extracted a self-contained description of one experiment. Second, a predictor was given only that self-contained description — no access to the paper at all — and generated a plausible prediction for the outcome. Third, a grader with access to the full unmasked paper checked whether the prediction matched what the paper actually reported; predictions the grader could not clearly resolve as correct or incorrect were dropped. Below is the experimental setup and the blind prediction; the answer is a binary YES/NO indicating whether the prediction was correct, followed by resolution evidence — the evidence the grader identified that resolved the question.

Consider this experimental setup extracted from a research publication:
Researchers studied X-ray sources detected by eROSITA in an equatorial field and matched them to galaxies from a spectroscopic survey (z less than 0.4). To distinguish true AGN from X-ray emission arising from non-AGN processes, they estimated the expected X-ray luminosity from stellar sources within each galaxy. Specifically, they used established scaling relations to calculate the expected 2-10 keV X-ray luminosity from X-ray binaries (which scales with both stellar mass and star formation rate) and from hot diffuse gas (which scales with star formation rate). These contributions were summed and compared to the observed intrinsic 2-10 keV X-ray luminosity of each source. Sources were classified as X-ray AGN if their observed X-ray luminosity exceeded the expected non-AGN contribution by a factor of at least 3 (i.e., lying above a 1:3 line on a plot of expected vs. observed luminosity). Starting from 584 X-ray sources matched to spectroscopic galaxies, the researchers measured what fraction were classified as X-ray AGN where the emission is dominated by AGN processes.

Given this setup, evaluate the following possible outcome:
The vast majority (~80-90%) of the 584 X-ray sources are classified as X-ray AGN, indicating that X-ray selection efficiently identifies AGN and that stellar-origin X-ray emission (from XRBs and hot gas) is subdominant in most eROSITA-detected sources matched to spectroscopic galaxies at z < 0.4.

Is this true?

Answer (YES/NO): YES